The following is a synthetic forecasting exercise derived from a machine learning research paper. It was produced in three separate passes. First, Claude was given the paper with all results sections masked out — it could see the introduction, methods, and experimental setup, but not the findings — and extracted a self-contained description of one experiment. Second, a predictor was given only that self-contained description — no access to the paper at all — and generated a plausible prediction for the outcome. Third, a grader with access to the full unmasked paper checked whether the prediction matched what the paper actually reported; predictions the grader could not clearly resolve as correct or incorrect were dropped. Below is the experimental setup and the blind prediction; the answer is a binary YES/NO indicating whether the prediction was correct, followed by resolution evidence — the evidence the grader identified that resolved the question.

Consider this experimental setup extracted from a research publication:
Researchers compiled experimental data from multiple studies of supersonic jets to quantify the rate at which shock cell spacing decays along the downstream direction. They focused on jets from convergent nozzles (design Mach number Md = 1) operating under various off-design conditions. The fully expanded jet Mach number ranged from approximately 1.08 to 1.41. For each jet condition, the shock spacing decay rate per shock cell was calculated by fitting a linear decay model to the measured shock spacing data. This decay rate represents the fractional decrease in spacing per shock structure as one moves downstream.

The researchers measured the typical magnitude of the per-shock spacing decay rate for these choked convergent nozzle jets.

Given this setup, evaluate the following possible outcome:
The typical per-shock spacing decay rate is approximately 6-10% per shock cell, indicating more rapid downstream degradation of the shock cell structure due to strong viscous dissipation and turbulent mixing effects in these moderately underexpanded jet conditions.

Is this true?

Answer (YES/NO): NO